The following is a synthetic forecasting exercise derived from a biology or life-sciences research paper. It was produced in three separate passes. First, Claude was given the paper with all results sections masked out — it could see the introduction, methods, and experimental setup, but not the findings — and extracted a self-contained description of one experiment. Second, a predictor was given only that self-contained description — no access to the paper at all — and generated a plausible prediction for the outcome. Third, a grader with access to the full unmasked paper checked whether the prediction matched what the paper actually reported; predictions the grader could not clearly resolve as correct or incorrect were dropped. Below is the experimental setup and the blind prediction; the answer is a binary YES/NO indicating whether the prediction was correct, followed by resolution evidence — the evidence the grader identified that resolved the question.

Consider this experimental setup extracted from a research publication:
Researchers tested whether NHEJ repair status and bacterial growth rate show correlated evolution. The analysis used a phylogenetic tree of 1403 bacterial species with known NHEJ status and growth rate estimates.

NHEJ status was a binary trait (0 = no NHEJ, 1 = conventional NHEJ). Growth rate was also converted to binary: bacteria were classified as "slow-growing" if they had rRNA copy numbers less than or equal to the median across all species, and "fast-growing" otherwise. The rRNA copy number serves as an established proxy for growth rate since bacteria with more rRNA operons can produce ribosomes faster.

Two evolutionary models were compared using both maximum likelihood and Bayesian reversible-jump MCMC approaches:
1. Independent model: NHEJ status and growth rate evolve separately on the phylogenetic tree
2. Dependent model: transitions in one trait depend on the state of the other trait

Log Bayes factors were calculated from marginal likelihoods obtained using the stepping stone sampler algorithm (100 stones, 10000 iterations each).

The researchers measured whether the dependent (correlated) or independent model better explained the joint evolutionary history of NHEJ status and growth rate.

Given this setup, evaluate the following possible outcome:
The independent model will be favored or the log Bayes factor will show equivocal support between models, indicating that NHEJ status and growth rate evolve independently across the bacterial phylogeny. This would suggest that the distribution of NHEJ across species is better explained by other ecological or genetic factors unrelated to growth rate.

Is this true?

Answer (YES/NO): NO